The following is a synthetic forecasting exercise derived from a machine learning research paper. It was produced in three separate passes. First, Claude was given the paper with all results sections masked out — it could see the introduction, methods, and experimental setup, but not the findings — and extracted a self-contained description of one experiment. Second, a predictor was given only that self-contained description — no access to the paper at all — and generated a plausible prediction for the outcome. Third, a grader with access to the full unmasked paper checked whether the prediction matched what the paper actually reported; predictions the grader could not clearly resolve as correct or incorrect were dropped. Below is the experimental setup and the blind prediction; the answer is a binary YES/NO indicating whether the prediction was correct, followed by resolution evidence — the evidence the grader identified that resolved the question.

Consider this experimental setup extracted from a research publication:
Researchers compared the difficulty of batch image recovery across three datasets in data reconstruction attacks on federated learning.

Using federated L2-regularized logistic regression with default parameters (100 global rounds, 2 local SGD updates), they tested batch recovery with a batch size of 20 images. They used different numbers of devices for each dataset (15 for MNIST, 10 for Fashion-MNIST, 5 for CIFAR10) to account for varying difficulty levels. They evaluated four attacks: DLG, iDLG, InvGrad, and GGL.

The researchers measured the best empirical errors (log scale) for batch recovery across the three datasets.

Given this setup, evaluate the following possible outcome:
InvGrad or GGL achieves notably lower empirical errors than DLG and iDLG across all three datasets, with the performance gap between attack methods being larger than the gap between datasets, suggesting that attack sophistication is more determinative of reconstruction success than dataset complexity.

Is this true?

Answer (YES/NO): YES